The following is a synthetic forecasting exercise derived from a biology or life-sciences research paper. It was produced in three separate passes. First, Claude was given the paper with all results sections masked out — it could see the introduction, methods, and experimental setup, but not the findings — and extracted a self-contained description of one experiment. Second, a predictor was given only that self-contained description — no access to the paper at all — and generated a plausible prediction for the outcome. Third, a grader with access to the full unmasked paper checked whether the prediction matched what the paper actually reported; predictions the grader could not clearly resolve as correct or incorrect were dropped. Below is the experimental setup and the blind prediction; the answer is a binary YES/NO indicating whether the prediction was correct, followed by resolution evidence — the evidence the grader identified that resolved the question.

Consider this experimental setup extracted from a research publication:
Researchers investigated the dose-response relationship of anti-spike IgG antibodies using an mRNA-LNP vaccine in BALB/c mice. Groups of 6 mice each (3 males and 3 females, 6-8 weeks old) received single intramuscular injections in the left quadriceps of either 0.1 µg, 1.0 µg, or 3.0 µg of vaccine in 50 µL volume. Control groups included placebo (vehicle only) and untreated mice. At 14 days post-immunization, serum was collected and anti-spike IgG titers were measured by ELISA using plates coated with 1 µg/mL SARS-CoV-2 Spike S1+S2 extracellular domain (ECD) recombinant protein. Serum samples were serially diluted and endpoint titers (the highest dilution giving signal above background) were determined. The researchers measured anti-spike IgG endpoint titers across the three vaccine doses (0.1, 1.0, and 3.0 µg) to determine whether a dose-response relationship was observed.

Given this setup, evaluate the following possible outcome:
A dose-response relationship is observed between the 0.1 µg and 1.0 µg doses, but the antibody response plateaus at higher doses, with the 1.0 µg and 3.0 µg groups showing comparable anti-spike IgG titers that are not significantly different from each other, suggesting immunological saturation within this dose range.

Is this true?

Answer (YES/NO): NO